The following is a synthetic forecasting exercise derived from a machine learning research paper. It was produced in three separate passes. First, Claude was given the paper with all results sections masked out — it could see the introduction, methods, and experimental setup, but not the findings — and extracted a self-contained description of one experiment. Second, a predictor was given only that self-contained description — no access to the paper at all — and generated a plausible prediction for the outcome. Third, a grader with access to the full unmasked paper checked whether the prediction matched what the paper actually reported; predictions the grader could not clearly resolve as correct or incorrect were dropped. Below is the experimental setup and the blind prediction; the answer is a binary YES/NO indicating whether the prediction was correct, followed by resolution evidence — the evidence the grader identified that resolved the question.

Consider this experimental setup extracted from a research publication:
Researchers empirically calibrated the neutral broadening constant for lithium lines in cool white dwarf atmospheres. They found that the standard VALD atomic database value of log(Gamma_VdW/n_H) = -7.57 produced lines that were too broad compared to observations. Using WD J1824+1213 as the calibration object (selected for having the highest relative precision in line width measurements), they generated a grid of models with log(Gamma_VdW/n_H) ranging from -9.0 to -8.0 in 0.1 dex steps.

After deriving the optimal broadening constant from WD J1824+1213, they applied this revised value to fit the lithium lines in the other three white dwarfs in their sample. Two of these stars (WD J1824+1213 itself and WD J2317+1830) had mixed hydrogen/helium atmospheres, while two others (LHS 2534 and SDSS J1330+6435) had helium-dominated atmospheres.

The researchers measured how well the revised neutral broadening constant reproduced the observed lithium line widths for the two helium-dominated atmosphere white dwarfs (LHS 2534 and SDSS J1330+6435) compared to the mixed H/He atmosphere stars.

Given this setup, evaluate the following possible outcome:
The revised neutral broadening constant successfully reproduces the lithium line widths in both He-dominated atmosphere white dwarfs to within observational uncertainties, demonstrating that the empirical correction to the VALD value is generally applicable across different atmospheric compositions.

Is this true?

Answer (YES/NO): NO